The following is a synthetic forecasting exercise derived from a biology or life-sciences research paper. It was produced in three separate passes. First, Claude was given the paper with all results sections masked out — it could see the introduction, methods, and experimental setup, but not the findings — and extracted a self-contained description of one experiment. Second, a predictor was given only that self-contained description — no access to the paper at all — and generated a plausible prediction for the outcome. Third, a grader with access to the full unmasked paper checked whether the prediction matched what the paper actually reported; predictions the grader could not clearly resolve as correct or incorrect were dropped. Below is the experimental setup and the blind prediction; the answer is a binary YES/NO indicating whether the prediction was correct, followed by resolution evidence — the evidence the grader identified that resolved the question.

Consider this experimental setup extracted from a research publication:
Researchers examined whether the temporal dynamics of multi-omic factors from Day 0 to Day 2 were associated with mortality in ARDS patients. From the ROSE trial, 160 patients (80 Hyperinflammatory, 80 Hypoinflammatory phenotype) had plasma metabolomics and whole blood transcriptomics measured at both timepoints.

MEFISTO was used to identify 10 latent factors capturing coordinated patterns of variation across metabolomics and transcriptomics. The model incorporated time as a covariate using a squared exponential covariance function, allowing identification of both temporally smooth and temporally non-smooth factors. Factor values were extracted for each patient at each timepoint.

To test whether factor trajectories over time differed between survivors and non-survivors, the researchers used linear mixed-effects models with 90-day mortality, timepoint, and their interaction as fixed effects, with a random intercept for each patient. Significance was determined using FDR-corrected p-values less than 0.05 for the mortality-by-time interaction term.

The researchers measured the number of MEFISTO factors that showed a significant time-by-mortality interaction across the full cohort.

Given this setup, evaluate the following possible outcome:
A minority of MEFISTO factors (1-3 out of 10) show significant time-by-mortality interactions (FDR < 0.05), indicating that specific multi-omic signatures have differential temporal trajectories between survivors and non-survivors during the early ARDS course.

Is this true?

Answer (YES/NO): NO